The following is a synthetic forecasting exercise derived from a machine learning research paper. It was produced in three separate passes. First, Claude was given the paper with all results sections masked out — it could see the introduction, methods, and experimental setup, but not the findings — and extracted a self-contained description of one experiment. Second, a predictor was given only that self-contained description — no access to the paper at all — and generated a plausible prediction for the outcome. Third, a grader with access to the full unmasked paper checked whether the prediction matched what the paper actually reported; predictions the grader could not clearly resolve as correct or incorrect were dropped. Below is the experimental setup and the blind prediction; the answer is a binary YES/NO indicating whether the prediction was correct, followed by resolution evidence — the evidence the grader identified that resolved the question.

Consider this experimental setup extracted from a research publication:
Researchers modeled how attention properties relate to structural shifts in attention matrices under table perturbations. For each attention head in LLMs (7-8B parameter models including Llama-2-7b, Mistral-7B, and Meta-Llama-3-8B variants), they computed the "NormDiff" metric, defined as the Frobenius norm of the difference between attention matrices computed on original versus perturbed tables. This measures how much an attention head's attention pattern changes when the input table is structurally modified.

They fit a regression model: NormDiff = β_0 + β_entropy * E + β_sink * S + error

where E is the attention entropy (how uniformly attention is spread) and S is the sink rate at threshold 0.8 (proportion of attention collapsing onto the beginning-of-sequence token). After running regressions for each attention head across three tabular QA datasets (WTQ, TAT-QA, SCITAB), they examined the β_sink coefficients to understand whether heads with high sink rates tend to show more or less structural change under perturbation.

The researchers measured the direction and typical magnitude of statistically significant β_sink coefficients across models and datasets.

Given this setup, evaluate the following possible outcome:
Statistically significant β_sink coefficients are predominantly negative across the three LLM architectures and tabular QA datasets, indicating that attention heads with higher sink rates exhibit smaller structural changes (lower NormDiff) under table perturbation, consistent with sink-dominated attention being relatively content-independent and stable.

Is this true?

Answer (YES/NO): NO